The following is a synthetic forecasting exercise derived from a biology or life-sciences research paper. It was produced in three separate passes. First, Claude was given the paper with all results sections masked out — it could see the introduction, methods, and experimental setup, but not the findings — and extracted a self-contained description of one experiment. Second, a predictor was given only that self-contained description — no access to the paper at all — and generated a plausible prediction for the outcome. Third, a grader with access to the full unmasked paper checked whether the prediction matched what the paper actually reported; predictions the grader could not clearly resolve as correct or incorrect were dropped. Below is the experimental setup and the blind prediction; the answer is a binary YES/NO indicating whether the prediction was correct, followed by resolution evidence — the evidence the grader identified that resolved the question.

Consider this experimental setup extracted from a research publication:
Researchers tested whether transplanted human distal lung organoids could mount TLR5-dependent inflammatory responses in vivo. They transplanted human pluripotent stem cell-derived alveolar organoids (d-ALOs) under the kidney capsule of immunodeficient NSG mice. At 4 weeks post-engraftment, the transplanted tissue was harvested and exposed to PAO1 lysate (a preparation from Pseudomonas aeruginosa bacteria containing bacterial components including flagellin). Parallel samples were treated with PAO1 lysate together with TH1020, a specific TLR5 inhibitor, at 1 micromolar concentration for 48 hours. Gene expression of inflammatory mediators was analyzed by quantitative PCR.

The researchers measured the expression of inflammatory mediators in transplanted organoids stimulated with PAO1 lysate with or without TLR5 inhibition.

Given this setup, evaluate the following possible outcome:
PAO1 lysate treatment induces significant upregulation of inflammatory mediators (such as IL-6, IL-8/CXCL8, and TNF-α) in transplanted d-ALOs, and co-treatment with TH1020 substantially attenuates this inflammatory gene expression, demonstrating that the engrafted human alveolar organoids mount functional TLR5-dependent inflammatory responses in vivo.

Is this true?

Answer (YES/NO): YES